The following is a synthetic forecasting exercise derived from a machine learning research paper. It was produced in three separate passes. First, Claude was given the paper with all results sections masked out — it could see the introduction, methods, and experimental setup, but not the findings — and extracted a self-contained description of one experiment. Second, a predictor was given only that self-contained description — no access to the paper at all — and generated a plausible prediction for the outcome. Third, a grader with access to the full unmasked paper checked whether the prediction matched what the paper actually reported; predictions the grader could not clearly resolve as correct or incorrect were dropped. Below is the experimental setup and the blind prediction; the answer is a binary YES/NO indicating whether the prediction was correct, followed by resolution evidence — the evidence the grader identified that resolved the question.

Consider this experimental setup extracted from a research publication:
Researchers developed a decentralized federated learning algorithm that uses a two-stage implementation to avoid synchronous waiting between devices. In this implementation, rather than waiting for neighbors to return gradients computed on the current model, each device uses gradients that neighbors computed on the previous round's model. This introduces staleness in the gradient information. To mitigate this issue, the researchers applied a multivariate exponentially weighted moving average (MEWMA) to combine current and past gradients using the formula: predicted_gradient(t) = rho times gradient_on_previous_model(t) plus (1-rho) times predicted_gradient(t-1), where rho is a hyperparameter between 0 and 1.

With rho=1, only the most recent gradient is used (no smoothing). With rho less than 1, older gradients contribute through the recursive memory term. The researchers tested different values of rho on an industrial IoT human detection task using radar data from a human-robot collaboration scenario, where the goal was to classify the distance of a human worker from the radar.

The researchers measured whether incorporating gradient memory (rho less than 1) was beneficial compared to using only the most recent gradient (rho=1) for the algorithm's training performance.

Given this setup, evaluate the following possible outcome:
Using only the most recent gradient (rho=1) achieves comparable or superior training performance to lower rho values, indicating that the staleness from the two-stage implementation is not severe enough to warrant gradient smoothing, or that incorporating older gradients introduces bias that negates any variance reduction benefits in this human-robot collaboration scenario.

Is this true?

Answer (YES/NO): NO